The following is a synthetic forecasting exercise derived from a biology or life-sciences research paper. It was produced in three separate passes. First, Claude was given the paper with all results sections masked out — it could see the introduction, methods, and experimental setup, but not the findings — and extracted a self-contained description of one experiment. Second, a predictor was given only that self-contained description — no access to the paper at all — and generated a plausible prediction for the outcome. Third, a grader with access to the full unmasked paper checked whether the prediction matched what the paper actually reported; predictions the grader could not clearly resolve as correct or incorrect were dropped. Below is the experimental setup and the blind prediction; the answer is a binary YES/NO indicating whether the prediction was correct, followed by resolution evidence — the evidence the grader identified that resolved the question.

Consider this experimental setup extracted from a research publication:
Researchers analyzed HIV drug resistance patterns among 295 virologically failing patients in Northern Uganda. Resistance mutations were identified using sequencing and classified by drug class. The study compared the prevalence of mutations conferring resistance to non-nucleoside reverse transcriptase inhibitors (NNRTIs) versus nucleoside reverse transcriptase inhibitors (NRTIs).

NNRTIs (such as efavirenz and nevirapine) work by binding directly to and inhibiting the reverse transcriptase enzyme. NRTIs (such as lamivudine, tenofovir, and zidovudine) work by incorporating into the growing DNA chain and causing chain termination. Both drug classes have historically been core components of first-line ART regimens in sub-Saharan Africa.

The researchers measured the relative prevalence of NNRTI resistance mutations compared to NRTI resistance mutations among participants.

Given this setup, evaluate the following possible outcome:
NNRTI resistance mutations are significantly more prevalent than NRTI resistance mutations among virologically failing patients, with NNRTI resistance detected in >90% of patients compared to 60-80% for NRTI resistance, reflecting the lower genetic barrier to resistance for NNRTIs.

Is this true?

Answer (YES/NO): NO